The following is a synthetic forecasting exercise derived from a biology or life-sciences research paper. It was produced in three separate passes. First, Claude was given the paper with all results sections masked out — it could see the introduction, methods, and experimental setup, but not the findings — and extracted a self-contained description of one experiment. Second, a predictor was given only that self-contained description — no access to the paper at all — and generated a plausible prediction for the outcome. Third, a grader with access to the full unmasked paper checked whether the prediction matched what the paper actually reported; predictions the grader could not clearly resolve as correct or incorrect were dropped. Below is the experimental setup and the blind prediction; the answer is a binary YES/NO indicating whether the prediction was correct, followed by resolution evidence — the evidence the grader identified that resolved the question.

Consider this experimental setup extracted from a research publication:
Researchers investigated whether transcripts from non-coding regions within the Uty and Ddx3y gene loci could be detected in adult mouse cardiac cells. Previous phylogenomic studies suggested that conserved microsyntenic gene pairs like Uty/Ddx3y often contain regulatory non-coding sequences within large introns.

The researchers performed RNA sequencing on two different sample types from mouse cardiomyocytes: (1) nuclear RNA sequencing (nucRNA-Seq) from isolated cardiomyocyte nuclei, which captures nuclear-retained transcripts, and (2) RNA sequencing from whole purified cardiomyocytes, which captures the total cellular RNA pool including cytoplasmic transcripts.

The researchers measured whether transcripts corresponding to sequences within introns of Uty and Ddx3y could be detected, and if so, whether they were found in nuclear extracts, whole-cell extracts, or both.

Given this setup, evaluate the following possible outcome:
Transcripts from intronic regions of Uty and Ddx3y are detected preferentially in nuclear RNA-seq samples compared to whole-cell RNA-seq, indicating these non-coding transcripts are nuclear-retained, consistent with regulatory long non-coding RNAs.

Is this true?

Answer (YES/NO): YES